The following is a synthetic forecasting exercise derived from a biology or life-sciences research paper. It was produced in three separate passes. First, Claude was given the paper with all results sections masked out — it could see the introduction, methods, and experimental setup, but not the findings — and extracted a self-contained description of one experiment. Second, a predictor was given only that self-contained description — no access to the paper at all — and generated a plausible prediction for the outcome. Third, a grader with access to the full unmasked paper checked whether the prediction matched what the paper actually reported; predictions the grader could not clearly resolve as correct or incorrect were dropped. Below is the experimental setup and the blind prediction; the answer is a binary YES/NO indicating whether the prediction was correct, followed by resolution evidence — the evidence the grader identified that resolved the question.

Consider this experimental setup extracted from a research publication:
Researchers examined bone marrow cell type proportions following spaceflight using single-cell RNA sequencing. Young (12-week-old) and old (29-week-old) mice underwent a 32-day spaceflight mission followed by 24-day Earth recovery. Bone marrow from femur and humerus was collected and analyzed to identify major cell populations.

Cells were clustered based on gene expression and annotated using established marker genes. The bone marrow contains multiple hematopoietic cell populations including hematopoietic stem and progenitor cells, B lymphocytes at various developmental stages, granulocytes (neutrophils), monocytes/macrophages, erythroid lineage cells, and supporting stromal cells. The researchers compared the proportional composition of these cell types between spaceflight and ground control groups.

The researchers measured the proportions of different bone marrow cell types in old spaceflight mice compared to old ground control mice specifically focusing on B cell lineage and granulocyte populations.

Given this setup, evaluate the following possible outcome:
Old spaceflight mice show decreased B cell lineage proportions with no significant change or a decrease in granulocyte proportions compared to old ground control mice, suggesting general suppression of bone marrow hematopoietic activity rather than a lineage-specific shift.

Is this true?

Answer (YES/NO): NO